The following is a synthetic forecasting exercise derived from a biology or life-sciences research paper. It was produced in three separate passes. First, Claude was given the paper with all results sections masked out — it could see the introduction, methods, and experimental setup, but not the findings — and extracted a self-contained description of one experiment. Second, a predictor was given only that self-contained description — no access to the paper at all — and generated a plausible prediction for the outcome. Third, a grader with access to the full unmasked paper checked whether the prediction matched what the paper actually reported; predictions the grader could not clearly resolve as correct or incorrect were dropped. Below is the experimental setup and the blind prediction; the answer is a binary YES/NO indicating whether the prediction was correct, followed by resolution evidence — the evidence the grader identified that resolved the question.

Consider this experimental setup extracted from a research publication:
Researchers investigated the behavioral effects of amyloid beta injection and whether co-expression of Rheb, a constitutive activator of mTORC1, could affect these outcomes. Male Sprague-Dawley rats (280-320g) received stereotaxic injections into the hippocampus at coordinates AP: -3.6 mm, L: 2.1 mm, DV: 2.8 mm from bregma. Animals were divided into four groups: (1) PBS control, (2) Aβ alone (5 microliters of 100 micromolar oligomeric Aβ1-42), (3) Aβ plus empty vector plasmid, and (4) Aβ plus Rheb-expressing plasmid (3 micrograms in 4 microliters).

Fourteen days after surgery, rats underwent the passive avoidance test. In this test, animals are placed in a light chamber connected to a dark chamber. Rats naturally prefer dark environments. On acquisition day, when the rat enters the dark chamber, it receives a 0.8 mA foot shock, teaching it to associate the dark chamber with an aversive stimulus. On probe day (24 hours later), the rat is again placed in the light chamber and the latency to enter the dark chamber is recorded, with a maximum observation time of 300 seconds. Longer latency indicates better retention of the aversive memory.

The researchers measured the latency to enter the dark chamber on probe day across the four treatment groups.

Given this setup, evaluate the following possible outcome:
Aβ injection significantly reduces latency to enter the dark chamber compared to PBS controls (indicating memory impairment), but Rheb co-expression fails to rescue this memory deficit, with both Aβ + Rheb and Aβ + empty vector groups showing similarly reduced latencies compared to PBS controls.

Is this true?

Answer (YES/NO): NO